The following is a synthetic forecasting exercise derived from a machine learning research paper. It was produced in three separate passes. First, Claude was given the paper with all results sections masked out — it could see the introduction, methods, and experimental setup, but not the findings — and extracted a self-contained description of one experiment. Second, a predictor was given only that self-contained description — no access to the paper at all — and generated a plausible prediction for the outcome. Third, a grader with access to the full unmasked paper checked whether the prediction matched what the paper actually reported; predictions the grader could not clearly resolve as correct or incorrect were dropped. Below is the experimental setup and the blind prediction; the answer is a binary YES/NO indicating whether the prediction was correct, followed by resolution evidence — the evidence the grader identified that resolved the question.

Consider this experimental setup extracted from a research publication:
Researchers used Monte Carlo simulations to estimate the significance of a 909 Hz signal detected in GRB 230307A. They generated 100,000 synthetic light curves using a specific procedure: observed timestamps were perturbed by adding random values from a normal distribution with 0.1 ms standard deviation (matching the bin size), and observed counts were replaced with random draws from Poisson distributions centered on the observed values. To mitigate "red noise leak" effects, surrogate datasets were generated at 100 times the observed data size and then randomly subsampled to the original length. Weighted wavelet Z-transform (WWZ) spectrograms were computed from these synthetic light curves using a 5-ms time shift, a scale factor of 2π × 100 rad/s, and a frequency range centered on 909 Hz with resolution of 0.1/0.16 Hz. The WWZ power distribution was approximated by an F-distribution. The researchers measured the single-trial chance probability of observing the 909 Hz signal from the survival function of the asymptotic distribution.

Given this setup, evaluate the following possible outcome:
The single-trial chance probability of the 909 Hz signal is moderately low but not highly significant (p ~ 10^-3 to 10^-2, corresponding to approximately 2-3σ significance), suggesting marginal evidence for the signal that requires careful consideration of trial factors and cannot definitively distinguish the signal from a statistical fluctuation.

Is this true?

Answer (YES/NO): NO